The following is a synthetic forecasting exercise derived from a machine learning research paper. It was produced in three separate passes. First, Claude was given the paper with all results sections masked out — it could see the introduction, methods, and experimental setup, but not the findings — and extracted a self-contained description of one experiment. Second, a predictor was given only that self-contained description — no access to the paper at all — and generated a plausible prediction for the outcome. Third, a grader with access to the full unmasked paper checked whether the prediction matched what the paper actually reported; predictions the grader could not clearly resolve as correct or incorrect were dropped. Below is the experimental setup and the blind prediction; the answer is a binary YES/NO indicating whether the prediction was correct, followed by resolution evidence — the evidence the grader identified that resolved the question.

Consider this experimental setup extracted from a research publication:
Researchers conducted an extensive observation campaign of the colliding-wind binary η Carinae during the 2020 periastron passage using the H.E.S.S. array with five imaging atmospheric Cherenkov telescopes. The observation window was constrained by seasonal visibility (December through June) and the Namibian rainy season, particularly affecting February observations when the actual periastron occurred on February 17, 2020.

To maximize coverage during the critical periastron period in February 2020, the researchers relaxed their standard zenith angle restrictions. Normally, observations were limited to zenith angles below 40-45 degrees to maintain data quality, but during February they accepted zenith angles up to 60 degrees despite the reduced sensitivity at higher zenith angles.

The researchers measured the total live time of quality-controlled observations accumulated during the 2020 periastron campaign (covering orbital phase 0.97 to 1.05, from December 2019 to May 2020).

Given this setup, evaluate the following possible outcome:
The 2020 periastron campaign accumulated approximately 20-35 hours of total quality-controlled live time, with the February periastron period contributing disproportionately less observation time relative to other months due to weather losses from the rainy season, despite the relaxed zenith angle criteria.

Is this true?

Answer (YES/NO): NO